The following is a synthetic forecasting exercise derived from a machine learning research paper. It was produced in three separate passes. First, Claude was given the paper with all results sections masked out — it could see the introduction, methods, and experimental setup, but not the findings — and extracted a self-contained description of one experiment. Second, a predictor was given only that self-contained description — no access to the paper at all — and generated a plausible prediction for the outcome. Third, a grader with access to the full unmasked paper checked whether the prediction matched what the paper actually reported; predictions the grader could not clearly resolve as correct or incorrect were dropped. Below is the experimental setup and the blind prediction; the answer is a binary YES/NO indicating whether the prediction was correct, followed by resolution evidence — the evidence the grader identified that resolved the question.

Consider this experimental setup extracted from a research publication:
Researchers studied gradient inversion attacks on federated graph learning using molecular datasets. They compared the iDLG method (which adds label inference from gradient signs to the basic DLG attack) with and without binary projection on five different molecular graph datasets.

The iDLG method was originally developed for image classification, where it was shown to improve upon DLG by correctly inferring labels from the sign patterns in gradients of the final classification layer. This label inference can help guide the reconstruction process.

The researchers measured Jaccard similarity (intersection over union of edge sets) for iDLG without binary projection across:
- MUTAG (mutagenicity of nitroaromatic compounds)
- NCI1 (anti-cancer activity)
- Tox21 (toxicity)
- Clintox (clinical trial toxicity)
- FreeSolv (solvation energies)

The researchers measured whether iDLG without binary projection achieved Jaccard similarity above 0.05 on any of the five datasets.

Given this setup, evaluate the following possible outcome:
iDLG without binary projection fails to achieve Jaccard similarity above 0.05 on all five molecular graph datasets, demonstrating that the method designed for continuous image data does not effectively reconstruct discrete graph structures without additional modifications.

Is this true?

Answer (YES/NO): NO